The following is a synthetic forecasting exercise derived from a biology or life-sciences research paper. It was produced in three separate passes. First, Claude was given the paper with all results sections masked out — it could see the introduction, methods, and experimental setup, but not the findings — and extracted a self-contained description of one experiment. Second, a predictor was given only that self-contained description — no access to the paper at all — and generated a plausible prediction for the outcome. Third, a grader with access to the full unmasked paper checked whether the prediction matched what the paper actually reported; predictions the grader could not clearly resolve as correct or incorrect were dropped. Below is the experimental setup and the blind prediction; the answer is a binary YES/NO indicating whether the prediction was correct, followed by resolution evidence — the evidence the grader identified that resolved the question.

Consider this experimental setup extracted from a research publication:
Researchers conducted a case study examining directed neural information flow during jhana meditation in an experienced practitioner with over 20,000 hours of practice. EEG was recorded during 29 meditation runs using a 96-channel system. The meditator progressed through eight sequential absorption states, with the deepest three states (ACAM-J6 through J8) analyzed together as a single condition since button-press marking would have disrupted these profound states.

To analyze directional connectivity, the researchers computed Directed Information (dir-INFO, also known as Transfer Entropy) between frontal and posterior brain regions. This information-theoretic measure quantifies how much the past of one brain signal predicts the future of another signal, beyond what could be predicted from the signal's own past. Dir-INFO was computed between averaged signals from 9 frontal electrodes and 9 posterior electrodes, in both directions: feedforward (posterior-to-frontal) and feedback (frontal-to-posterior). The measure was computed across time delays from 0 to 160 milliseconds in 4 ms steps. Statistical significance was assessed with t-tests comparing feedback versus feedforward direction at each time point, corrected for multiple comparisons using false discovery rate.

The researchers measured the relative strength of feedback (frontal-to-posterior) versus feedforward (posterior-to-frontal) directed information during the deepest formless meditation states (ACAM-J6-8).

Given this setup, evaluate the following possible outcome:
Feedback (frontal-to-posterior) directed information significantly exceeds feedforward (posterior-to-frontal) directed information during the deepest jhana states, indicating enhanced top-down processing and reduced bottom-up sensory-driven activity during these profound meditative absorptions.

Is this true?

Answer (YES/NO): NO